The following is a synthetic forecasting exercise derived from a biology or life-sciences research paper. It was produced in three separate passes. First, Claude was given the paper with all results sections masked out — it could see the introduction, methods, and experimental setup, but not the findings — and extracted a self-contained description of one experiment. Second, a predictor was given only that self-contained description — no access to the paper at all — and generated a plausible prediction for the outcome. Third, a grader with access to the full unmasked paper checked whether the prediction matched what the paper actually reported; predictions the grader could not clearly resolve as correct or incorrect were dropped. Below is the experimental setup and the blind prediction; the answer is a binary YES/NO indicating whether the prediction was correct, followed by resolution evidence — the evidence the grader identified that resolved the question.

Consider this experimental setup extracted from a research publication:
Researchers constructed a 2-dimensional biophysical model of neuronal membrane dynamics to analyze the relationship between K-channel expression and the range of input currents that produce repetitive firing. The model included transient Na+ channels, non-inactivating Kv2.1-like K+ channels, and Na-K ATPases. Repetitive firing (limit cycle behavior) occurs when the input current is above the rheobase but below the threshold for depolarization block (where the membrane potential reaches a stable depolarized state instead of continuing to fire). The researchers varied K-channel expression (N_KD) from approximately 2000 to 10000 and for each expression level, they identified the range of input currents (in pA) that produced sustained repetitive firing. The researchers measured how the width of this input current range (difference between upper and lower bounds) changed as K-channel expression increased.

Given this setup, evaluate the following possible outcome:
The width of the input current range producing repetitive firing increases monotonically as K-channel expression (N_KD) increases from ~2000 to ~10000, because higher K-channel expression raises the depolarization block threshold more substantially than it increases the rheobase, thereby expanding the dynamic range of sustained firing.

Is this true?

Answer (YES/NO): YES